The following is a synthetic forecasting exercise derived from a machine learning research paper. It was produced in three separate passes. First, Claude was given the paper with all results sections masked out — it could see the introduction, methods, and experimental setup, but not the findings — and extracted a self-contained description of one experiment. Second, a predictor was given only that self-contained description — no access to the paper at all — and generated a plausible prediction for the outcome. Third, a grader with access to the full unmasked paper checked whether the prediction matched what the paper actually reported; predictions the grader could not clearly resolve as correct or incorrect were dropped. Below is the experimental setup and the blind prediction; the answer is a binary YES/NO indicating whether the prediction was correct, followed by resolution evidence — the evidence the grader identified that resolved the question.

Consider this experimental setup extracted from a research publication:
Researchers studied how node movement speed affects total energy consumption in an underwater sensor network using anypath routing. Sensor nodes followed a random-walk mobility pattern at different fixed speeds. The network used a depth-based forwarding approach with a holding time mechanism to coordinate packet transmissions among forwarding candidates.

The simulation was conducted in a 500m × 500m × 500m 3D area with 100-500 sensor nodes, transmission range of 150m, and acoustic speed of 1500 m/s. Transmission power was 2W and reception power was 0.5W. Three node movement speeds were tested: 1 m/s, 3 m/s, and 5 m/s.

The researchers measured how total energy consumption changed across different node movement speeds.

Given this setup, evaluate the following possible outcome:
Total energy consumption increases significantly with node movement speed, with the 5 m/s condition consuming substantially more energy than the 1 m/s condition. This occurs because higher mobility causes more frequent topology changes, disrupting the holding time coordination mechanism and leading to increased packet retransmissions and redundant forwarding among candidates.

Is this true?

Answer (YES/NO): NO